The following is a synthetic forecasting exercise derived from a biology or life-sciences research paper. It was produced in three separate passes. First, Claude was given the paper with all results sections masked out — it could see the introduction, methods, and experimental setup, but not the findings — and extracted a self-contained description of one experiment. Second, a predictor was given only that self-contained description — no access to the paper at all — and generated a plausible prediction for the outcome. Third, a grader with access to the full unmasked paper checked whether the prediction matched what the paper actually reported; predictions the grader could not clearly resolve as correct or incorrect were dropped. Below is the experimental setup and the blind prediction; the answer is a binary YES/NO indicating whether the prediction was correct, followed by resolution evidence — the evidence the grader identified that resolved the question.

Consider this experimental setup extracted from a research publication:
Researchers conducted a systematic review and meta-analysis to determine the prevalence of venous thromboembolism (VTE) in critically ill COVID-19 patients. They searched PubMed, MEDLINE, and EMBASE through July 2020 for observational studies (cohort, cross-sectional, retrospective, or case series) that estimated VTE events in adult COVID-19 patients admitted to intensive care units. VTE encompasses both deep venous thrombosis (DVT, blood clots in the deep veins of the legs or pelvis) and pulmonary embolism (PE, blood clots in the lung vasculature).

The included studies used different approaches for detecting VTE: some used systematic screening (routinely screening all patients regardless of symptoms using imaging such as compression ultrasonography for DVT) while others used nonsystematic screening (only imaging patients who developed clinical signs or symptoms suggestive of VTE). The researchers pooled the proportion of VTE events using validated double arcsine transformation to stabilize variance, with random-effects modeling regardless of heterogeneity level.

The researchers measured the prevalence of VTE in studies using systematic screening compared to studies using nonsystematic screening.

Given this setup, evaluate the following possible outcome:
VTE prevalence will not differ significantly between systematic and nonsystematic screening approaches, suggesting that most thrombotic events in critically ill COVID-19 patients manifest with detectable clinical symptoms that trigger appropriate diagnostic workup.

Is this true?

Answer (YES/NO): NO